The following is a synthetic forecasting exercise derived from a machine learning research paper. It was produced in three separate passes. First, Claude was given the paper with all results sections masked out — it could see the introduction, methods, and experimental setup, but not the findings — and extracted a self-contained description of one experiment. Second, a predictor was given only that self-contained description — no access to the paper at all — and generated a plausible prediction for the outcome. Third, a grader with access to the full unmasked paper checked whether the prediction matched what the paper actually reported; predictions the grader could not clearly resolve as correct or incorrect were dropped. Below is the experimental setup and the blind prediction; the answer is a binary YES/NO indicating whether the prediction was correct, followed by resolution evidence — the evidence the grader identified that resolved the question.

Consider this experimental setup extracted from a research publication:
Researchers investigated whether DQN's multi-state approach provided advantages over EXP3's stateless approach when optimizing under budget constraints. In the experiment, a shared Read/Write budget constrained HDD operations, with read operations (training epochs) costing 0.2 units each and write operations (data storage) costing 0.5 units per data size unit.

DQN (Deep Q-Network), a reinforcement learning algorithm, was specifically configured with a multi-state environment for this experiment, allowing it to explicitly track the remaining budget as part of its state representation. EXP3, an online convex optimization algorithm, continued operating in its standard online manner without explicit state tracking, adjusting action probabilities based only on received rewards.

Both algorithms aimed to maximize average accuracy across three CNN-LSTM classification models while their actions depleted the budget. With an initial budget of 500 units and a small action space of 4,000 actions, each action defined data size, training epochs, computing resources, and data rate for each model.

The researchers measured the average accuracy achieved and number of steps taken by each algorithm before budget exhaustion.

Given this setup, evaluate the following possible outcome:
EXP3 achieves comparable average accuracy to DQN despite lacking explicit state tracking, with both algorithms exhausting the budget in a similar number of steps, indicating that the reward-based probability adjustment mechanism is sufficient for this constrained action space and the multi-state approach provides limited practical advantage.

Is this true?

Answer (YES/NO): NO